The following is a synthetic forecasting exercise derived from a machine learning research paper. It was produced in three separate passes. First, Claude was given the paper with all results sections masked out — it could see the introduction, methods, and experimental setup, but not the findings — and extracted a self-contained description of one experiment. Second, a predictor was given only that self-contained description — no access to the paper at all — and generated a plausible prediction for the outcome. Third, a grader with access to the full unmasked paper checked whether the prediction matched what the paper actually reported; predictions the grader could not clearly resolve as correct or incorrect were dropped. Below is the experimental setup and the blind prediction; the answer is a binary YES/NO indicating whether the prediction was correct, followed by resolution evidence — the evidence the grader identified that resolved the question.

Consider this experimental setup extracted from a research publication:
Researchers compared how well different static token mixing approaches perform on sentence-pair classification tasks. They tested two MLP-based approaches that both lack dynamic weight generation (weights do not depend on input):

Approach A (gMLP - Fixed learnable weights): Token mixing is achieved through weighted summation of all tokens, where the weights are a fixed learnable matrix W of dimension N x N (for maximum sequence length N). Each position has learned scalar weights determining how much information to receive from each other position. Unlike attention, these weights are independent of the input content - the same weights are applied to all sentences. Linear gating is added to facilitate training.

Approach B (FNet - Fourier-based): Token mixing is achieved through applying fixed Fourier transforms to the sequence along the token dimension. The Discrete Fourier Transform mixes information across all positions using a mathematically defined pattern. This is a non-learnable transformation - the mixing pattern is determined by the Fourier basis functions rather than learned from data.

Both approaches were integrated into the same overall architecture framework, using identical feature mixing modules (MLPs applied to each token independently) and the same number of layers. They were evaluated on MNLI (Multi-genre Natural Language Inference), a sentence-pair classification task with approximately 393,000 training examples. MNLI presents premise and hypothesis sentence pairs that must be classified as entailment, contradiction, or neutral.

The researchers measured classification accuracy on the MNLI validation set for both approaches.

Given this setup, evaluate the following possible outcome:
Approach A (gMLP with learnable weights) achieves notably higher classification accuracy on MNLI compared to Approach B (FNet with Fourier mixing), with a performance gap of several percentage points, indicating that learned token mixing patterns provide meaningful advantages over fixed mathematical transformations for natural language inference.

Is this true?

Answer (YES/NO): NO